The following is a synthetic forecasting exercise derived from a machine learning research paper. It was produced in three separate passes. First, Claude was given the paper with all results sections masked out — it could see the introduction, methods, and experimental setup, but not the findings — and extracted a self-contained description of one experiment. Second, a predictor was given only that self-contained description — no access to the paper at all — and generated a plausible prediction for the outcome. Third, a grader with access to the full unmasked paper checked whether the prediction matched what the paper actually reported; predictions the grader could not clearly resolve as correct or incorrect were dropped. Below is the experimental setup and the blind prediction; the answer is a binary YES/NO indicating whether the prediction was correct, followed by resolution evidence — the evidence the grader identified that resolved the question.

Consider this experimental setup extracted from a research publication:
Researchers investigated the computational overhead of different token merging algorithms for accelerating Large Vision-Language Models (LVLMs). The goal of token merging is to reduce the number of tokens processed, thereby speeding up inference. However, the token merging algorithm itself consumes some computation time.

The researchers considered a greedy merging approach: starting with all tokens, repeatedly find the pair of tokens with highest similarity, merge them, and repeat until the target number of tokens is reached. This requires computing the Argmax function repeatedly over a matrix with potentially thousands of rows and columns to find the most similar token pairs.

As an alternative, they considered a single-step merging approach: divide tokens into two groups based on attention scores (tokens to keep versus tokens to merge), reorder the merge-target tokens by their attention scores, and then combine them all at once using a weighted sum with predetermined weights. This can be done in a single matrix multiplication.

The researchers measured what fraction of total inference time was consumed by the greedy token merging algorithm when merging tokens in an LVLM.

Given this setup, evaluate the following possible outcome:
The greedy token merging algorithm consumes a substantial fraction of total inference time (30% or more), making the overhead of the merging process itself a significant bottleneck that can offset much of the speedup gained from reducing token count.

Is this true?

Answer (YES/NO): YES